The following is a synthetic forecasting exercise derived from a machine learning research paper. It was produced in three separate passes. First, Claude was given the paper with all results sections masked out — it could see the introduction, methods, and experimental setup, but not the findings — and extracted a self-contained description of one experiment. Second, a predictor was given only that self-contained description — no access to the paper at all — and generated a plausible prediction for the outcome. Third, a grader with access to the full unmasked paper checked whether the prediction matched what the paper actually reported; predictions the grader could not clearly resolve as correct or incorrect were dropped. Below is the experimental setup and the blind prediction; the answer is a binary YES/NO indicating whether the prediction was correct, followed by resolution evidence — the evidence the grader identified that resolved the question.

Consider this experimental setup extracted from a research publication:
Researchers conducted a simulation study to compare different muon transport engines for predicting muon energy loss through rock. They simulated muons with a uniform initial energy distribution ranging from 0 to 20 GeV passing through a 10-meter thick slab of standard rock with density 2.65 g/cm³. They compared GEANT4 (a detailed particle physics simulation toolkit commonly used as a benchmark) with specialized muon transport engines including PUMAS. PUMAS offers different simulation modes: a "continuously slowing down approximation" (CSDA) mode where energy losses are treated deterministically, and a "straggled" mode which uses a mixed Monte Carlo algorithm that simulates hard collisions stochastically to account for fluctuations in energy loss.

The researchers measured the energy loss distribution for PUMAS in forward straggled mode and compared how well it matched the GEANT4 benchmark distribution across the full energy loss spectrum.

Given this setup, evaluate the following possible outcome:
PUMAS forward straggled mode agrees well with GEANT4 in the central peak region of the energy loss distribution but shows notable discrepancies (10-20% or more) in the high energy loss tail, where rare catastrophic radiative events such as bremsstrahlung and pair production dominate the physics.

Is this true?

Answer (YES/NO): NO